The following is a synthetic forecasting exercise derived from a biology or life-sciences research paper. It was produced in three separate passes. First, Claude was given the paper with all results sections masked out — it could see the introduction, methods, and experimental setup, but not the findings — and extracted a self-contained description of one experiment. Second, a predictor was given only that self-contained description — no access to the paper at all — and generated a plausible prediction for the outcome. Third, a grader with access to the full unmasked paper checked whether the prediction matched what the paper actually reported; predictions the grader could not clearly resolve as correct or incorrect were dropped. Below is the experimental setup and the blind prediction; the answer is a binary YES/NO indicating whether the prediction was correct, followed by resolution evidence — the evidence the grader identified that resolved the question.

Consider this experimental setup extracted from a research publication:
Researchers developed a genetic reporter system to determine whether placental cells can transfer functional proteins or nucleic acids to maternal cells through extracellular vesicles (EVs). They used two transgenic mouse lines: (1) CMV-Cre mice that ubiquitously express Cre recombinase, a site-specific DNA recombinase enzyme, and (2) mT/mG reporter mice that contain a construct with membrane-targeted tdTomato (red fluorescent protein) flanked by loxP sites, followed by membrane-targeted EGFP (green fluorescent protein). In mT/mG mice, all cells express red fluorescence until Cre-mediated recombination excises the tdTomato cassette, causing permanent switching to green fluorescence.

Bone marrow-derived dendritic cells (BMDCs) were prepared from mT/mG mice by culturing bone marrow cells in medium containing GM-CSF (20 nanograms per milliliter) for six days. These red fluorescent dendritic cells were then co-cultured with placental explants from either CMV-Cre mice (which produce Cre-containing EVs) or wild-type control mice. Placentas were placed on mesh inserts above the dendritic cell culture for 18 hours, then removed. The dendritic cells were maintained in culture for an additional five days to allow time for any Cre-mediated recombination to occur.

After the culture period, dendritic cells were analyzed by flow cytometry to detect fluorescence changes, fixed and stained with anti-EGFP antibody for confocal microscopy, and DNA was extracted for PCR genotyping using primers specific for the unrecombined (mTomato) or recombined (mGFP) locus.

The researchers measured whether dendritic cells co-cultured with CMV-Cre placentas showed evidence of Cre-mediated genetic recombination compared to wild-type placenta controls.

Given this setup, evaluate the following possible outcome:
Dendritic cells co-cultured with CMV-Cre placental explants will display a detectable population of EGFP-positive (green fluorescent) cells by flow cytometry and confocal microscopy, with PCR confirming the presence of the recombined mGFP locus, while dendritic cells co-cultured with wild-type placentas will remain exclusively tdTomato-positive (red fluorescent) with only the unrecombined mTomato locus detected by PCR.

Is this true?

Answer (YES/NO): YES